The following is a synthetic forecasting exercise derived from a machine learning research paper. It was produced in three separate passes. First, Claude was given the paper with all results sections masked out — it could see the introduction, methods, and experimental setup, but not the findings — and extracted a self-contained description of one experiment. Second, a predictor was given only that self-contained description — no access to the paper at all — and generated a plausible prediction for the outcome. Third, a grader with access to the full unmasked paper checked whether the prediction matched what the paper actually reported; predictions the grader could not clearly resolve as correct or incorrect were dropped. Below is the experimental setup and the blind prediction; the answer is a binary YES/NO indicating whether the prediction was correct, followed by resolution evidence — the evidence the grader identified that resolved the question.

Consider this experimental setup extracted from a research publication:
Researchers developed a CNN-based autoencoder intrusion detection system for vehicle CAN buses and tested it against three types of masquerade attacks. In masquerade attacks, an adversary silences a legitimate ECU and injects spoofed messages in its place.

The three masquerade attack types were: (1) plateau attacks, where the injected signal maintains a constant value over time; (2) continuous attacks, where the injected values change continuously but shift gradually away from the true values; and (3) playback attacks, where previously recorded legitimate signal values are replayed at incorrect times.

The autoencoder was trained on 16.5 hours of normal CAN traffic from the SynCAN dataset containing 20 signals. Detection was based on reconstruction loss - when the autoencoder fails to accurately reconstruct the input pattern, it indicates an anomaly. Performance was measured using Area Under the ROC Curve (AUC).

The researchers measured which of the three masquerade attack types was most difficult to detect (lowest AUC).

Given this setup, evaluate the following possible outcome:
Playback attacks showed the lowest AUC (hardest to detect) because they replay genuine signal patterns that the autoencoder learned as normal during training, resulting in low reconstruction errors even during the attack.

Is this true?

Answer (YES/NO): NO